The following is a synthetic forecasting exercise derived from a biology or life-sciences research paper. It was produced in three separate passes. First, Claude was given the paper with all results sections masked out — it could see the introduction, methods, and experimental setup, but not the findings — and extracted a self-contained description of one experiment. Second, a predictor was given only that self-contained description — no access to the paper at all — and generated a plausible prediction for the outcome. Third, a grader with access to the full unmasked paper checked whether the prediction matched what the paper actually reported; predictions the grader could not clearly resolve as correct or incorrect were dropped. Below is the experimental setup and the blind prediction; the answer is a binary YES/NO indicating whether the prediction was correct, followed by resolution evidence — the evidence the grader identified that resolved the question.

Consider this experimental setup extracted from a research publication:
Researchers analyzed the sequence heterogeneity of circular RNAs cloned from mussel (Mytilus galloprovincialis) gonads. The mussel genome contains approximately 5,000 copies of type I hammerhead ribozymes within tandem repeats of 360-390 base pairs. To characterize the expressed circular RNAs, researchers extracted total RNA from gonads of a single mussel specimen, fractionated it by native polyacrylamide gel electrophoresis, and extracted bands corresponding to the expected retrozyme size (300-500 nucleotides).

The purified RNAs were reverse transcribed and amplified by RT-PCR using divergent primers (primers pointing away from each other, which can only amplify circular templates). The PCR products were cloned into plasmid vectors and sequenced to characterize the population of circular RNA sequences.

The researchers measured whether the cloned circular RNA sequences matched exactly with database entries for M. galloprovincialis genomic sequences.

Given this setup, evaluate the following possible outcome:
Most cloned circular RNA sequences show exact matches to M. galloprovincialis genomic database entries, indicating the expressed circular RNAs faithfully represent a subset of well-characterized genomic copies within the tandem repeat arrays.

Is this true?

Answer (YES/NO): NO